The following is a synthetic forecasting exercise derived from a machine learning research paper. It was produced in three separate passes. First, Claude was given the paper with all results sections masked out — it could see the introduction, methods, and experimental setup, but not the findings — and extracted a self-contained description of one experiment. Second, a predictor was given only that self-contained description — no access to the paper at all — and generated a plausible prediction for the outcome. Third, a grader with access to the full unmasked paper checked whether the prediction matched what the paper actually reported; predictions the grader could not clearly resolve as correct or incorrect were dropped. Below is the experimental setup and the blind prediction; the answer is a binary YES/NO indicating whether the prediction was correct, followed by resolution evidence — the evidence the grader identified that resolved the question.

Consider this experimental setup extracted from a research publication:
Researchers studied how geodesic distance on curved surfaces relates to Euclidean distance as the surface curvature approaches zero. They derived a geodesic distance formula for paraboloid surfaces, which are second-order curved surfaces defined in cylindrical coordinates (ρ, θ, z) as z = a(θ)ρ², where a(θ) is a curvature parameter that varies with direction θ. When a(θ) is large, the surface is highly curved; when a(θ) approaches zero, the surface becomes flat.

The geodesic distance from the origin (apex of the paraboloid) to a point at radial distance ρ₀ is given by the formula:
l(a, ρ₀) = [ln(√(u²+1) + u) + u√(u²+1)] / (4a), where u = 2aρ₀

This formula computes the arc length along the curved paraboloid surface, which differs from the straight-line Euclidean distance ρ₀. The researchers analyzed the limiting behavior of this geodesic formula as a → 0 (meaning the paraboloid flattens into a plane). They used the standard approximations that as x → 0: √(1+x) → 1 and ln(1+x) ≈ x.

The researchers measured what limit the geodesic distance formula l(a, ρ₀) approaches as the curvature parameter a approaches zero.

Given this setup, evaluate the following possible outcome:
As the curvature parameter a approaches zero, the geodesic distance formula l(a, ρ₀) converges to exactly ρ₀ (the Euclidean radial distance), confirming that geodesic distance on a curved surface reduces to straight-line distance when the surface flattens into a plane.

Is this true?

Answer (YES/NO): YES